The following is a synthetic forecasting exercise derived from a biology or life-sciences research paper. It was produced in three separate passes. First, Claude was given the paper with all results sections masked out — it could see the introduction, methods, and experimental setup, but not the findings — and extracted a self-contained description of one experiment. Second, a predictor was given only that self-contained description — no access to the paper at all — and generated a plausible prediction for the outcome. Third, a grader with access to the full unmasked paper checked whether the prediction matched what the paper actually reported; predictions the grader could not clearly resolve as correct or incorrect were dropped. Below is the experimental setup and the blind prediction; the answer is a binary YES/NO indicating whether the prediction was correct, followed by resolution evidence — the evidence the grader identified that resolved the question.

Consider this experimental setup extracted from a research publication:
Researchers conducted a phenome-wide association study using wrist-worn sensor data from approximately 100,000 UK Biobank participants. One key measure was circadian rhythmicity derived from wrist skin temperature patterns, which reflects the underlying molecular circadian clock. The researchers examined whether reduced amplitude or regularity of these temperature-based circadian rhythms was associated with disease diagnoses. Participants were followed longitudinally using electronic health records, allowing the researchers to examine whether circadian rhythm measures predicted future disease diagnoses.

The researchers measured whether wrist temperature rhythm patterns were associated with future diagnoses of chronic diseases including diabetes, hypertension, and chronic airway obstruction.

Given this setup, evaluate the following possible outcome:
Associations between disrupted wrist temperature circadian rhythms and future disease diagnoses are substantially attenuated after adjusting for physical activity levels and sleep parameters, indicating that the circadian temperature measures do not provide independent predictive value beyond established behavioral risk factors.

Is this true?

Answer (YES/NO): NO